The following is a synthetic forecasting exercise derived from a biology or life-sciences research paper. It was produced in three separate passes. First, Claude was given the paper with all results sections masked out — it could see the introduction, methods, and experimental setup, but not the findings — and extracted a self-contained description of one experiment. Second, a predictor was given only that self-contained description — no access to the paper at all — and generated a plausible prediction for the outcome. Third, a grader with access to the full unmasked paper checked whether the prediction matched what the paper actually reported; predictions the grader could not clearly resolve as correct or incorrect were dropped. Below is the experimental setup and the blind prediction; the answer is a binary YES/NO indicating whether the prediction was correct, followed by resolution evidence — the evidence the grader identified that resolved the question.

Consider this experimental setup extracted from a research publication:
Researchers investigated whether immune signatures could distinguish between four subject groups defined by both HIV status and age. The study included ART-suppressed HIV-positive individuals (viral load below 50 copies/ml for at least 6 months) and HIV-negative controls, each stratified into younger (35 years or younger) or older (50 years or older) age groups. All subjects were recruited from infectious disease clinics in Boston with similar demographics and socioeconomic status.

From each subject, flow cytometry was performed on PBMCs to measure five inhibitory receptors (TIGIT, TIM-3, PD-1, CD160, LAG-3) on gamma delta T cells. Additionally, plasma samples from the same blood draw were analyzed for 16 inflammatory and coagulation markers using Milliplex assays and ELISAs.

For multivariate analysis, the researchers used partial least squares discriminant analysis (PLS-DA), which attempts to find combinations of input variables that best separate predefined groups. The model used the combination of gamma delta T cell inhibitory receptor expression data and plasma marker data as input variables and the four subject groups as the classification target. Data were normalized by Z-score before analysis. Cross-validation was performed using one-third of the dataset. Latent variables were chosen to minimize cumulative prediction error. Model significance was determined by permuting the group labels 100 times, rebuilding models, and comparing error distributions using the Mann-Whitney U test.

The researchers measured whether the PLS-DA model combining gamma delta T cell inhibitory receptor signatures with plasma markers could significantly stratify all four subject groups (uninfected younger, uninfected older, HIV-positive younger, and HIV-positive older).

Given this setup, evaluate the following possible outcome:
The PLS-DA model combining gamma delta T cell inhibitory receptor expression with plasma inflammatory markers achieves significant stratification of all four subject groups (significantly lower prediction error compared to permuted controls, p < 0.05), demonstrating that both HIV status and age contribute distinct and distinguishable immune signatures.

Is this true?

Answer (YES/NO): YES